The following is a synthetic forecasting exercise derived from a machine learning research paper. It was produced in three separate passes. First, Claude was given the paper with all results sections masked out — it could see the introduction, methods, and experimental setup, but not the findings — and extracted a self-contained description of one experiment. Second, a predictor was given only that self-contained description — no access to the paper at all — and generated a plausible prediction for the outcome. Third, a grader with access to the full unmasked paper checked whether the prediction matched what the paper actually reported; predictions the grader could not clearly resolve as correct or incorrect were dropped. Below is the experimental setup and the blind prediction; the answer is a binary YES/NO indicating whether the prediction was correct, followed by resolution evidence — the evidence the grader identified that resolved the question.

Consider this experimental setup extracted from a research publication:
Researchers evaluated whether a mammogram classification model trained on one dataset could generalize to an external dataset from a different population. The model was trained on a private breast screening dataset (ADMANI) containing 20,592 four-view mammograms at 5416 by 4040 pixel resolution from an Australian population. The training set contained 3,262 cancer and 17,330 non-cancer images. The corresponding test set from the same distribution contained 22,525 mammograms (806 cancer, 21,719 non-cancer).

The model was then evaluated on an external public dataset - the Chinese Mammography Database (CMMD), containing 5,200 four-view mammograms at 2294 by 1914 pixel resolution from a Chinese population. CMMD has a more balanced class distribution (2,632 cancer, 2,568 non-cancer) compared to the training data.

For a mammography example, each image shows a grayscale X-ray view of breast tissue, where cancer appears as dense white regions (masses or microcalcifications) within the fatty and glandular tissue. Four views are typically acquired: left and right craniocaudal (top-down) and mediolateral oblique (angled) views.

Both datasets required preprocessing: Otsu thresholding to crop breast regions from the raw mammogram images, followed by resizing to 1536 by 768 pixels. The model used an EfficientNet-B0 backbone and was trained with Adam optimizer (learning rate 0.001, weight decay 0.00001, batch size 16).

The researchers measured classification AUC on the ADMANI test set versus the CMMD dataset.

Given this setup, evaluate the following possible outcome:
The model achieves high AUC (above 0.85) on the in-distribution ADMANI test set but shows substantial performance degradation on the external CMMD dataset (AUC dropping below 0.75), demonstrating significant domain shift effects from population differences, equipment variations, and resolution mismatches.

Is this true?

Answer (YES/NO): NO